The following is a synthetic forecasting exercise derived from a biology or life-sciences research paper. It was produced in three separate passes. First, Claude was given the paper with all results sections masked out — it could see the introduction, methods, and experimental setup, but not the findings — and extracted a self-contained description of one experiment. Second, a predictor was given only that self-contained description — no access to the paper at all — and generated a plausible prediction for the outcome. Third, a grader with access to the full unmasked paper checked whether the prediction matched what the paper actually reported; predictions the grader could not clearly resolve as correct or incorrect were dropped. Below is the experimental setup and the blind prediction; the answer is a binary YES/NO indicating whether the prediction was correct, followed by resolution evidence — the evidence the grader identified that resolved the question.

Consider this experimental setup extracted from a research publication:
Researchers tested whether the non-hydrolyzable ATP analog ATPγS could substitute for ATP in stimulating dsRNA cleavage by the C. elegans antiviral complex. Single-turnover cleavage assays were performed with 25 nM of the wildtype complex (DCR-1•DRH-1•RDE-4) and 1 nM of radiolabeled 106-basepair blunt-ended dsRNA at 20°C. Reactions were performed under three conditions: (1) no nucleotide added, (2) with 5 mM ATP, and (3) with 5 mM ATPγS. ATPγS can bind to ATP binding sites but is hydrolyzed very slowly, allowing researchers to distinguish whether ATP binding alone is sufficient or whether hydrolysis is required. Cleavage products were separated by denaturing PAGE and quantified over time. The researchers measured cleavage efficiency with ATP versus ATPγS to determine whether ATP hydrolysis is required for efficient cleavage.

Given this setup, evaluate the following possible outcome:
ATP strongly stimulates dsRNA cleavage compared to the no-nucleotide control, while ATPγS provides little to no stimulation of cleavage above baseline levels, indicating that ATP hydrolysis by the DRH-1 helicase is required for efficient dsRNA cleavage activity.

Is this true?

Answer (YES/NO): YES